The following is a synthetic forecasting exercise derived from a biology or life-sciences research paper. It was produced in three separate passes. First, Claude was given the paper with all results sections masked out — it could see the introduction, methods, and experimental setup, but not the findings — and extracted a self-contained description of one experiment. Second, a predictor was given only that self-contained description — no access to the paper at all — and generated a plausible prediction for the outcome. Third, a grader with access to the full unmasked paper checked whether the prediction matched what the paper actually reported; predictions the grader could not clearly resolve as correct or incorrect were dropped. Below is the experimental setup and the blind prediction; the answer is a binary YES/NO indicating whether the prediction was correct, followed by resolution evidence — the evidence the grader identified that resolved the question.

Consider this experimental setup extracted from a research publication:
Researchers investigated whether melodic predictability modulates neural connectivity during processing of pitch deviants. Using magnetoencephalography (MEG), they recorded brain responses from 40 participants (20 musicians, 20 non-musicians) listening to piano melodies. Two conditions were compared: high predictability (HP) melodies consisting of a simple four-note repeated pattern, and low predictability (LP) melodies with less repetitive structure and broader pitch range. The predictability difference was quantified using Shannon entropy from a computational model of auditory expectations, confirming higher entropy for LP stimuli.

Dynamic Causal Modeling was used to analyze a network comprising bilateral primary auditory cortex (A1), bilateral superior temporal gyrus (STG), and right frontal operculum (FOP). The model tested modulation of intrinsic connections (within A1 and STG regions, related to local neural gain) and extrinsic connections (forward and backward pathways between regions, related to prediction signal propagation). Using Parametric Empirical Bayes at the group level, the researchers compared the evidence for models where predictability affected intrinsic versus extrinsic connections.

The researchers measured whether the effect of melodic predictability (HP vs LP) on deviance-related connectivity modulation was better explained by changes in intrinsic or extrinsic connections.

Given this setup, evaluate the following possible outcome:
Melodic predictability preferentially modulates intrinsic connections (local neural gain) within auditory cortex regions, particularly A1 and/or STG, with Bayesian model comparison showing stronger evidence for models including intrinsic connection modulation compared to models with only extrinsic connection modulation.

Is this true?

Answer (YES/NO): YES